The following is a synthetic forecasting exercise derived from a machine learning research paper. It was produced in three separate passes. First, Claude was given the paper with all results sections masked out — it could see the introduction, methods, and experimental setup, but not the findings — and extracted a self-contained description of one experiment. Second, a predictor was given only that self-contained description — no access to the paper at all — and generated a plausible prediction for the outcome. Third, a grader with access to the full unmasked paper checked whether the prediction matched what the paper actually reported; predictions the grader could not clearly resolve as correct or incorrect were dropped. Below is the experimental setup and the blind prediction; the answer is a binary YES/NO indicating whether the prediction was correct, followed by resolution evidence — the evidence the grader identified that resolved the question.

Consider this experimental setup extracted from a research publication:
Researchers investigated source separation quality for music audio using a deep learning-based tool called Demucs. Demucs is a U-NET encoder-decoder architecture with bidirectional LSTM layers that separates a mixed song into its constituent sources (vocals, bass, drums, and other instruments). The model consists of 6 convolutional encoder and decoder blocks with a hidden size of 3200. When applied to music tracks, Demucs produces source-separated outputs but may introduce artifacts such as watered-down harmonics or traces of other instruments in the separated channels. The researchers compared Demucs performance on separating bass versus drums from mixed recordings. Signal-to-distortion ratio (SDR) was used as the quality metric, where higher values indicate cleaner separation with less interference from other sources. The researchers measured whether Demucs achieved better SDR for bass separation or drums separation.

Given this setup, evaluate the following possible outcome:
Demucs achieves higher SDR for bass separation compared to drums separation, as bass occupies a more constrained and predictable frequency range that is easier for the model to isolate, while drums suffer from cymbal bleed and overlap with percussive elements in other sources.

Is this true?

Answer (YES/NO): YES